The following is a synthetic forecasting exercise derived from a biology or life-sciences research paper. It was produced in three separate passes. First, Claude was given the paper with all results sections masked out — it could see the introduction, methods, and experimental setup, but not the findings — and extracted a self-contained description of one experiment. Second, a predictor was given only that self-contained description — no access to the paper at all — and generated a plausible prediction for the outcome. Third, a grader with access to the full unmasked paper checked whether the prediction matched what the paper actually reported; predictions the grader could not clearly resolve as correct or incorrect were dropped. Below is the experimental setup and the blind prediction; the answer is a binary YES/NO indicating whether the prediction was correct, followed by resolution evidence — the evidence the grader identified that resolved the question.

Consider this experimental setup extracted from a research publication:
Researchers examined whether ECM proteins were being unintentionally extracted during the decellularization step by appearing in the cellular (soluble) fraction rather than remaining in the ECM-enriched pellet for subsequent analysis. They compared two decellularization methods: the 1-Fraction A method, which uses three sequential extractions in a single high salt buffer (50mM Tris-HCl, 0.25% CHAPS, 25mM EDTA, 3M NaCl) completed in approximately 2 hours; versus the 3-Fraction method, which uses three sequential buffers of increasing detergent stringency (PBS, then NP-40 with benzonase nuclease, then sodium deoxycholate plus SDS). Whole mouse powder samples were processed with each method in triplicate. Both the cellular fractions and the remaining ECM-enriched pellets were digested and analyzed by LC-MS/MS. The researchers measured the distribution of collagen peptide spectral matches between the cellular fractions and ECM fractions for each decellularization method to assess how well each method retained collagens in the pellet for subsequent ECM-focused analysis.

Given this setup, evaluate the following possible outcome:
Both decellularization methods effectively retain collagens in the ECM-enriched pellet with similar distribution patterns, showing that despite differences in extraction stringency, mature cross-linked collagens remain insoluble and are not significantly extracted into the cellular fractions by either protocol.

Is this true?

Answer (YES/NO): NO